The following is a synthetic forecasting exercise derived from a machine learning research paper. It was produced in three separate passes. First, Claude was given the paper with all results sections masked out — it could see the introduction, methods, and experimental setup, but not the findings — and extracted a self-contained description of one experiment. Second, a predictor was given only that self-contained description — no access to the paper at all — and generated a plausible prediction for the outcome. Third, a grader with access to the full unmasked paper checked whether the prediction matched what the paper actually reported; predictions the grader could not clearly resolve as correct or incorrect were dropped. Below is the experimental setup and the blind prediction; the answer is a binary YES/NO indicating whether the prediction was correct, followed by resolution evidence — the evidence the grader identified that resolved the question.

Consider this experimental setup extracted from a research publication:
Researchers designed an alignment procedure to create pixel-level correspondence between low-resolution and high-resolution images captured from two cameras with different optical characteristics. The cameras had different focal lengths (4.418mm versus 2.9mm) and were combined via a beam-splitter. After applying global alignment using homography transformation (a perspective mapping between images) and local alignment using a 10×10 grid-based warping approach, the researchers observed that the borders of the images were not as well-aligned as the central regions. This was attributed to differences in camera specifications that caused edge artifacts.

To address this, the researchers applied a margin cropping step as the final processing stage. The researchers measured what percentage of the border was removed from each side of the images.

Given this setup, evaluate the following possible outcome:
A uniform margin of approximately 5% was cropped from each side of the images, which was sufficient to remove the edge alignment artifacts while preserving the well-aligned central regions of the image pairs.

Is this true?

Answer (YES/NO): NO